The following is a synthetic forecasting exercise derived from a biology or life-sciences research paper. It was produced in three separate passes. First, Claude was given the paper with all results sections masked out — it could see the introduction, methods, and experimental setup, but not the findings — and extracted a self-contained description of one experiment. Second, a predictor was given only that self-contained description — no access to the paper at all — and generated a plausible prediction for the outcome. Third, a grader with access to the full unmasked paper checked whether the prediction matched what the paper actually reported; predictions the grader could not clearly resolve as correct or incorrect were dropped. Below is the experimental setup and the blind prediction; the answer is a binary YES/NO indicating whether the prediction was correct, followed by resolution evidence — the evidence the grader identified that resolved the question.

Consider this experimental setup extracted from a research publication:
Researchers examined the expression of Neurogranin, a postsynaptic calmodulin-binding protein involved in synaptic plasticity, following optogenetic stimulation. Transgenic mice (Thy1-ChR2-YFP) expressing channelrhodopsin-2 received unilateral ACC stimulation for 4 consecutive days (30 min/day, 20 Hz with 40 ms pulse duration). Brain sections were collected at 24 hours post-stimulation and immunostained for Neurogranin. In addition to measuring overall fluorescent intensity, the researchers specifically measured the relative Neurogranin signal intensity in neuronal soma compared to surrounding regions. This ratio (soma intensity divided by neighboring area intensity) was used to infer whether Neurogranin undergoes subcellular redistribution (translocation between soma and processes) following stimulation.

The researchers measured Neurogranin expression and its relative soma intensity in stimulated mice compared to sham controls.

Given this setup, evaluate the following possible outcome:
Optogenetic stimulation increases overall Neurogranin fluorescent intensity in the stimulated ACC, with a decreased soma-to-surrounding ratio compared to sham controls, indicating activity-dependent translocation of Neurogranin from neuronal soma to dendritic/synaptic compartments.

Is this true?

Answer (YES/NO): NO